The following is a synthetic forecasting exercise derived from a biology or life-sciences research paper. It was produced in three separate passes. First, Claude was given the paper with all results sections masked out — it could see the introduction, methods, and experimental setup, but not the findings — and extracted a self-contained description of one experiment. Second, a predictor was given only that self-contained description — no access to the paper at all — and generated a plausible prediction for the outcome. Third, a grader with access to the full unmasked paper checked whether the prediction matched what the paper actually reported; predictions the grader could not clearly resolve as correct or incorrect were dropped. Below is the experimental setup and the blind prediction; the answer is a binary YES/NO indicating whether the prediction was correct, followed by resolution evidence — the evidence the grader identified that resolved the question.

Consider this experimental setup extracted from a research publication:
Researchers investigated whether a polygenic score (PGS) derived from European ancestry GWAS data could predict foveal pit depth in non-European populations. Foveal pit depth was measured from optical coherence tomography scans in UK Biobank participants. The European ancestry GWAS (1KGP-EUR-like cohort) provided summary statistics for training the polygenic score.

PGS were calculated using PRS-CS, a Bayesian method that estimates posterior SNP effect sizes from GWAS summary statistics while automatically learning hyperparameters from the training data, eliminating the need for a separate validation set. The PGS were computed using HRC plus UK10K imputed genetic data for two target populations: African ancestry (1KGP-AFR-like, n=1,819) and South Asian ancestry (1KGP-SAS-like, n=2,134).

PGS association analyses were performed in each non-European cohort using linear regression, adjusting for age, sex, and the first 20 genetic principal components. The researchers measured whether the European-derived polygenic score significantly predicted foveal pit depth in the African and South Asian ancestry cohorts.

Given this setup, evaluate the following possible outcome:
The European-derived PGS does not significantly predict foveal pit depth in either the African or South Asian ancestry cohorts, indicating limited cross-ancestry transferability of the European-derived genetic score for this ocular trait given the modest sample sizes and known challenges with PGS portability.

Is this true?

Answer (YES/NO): NO